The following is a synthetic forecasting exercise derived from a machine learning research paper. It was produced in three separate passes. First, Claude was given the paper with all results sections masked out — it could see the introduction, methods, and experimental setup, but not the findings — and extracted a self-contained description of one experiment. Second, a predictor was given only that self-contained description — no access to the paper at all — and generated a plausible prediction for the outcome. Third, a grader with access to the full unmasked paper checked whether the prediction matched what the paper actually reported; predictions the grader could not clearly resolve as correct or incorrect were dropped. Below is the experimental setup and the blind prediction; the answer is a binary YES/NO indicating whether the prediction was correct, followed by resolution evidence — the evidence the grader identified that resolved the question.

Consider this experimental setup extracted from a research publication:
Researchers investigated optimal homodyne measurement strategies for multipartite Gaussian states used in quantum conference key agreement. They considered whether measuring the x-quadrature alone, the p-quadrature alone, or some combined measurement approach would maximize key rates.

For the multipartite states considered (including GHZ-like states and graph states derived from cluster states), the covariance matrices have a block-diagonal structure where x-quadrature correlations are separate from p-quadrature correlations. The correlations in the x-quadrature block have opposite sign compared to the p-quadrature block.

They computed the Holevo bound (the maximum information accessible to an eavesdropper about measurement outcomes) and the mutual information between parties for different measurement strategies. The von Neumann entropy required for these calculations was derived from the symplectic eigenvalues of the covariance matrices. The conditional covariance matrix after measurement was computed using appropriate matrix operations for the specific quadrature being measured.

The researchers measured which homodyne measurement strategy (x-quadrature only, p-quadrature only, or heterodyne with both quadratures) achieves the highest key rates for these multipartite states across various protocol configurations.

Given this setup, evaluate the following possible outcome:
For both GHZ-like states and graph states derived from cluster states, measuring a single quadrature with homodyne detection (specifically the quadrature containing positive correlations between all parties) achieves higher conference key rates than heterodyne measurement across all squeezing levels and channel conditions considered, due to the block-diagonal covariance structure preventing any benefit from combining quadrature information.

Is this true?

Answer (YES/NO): NO